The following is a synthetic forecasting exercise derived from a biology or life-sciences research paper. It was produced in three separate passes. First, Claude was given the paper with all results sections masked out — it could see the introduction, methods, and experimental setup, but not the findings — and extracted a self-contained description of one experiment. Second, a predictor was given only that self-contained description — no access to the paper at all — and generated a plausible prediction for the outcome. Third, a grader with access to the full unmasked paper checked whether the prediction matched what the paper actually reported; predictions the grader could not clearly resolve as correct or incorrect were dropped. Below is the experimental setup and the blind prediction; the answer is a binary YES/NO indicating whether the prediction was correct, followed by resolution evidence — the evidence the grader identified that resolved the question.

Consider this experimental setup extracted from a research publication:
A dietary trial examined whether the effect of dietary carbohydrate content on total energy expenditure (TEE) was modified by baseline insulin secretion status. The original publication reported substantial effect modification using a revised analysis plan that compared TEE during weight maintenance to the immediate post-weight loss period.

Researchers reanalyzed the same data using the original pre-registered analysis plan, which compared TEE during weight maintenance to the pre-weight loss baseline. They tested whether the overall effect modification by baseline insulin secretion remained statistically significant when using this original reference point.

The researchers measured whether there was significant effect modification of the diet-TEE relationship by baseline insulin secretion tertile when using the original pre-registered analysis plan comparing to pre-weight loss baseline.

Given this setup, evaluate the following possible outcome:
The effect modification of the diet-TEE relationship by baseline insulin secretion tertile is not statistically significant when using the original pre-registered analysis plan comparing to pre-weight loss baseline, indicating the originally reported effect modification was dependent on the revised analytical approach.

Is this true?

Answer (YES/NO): YES